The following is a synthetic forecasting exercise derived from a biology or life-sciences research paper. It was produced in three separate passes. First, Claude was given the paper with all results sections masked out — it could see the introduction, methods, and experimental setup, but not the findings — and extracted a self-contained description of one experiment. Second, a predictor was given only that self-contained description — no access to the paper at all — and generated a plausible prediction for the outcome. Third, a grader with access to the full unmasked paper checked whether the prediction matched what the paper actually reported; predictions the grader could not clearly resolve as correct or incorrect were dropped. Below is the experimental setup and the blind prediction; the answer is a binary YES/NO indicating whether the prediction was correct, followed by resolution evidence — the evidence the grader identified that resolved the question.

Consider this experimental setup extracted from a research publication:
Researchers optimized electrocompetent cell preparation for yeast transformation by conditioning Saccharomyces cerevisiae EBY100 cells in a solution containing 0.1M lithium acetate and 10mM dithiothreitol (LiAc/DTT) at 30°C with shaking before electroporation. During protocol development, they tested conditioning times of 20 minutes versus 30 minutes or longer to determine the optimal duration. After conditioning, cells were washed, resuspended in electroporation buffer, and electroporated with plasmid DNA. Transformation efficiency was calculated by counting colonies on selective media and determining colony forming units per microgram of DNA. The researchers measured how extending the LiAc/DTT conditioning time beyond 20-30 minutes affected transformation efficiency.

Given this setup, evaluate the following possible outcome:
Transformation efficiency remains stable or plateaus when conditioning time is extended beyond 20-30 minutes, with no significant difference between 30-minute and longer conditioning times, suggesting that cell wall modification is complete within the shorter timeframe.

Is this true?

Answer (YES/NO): NO